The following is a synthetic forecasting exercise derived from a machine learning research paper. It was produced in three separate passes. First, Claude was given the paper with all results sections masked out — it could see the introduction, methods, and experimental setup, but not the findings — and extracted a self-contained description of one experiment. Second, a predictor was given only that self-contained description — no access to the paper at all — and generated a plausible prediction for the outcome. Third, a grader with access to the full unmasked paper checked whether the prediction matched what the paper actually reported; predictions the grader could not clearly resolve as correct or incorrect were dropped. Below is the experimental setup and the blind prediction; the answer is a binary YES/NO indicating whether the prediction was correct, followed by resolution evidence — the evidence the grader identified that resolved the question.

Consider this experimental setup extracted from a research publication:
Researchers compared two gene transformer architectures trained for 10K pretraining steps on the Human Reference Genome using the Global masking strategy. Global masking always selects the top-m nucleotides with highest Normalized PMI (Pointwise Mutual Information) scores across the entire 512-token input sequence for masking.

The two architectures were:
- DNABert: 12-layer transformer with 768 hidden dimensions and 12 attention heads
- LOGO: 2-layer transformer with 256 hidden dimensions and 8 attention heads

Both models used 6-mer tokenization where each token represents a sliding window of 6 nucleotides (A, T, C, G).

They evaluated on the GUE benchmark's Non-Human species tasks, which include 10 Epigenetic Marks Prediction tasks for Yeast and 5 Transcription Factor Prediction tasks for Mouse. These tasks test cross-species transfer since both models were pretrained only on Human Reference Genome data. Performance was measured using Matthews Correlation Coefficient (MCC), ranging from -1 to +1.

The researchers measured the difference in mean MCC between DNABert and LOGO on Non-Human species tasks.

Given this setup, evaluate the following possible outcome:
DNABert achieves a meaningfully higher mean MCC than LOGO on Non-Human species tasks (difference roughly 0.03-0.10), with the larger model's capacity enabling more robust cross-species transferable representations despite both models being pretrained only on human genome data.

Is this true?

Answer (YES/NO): NO